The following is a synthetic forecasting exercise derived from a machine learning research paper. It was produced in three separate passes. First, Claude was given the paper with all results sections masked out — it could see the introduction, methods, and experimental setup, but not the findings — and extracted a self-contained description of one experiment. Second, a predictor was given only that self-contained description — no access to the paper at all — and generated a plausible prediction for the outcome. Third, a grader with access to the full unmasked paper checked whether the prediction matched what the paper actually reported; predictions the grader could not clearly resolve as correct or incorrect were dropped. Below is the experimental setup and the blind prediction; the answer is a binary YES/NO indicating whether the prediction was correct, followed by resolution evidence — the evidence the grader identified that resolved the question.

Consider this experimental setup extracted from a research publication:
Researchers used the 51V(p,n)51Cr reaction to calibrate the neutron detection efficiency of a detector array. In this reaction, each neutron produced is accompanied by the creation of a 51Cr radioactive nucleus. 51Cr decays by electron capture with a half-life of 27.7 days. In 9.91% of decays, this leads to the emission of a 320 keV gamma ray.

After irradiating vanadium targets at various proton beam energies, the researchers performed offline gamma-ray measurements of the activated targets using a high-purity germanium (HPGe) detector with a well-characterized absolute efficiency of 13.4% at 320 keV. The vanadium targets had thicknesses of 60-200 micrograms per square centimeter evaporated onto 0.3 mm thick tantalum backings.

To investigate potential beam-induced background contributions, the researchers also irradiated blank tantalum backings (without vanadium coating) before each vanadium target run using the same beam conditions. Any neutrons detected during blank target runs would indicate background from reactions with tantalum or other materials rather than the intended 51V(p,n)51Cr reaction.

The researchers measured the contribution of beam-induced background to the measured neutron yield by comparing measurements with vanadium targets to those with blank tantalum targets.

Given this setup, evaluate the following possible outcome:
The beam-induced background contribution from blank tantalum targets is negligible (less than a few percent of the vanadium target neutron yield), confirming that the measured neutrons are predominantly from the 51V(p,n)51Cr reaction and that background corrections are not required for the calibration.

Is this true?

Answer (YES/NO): YES